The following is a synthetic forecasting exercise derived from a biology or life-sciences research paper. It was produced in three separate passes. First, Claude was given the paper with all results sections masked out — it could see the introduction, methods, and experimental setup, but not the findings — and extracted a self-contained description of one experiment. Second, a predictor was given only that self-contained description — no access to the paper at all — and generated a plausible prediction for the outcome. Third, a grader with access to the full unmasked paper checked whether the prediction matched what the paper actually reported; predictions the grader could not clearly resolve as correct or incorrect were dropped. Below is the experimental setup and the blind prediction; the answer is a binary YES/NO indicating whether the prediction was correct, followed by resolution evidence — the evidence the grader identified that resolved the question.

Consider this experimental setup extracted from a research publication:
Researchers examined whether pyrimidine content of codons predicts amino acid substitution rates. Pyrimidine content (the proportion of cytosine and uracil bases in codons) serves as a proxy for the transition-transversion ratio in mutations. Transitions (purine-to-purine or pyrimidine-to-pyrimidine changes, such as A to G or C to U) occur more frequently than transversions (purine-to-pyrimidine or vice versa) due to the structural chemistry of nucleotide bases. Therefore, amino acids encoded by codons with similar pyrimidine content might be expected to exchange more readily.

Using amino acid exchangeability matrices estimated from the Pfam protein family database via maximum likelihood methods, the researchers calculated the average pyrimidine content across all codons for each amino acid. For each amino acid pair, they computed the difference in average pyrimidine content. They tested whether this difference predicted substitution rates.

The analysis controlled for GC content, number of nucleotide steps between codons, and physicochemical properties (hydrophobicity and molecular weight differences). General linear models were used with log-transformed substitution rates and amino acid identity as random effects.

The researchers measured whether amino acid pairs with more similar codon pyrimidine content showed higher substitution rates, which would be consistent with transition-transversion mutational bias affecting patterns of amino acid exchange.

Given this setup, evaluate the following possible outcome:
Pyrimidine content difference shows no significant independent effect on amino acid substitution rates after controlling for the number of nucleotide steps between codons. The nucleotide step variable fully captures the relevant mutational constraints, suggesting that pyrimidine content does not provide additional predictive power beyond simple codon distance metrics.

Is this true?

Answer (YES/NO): NO